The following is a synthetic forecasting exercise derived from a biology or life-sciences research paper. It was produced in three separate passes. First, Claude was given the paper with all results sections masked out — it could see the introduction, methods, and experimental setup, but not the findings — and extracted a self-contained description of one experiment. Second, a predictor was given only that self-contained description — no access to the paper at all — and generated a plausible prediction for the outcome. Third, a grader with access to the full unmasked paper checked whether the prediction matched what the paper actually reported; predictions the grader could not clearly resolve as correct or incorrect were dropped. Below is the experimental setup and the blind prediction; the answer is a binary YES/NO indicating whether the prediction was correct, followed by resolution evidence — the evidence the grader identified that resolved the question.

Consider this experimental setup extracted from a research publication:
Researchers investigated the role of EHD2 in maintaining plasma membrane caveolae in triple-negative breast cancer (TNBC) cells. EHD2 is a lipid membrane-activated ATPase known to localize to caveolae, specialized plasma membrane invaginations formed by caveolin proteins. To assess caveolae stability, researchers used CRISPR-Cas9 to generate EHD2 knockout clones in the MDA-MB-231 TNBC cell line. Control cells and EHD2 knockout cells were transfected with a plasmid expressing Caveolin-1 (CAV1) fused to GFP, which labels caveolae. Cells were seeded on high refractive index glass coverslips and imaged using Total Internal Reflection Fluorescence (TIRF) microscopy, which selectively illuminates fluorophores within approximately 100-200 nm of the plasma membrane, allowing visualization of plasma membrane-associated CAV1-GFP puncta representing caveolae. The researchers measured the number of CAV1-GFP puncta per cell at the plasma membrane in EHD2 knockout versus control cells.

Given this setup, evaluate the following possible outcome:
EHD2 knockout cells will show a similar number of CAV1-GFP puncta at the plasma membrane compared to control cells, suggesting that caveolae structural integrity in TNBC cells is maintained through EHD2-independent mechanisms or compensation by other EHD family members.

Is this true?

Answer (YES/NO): NO